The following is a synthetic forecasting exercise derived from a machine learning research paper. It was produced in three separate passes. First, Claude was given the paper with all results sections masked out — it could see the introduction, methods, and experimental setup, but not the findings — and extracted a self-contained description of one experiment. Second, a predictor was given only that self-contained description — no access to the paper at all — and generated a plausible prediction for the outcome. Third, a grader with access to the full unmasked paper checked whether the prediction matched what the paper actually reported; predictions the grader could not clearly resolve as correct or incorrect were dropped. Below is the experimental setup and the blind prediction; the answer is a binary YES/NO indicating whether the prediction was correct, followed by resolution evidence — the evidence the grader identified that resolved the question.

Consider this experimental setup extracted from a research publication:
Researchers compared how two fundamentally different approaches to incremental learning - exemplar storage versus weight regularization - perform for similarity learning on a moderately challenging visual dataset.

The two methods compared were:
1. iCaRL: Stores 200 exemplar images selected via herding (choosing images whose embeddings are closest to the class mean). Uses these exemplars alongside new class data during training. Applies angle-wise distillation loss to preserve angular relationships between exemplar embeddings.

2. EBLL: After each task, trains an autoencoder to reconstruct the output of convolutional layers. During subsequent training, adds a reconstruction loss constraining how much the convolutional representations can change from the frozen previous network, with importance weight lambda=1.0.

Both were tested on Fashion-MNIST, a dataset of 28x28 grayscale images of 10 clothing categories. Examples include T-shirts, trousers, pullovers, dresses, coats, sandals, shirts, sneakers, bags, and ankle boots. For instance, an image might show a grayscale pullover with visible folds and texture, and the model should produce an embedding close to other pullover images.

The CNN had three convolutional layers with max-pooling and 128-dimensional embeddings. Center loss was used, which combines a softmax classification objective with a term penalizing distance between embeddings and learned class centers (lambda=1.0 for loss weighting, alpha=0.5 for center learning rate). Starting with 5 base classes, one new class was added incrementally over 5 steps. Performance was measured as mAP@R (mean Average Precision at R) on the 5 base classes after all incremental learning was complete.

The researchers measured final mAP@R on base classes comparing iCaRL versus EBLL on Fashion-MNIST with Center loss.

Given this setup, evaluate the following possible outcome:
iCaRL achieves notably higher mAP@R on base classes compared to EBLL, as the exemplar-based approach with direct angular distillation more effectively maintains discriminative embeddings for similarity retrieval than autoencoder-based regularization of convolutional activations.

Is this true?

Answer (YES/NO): YES